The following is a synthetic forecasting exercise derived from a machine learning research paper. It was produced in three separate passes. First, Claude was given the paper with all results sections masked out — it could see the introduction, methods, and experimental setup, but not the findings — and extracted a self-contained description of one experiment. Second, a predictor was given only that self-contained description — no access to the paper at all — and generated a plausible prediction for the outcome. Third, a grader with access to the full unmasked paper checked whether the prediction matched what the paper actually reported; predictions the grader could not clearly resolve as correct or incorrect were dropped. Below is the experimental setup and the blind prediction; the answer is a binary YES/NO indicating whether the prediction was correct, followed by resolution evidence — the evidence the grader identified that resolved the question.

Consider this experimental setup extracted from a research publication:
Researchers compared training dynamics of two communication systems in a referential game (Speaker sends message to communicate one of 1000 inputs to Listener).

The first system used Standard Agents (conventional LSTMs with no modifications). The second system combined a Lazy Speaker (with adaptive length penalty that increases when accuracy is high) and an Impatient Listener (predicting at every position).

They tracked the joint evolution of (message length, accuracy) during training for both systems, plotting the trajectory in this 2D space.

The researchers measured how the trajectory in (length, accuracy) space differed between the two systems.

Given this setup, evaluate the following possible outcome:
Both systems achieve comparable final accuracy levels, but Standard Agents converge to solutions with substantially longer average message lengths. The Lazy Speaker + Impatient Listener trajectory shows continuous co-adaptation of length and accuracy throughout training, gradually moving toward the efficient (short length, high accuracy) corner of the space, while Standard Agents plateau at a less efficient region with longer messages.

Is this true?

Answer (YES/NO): NO